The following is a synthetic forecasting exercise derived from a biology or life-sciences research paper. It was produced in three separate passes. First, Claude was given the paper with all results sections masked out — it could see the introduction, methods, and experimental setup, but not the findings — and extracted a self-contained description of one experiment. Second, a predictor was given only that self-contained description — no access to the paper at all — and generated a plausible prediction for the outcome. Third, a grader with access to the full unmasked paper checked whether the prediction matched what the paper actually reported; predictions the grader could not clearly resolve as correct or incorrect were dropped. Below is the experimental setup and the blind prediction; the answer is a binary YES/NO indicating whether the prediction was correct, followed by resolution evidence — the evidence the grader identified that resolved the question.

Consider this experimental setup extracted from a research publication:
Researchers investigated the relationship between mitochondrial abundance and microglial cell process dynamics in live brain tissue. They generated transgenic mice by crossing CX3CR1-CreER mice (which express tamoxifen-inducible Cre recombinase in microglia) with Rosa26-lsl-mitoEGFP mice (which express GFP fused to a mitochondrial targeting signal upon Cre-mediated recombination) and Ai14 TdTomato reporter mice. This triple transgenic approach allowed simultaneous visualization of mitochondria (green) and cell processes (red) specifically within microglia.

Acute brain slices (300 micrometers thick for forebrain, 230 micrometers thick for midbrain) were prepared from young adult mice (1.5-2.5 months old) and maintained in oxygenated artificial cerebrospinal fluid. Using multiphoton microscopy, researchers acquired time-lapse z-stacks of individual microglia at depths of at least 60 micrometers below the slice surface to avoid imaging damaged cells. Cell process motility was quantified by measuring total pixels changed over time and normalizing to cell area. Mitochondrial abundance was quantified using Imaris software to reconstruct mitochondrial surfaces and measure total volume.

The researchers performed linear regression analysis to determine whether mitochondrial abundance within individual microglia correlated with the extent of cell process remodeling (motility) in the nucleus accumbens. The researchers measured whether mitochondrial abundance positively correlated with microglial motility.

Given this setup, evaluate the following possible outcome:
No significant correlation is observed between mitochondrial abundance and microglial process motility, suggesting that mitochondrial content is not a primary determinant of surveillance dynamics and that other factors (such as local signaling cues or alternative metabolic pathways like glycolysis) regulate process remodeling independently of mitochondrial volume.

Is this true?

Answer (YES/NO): NO